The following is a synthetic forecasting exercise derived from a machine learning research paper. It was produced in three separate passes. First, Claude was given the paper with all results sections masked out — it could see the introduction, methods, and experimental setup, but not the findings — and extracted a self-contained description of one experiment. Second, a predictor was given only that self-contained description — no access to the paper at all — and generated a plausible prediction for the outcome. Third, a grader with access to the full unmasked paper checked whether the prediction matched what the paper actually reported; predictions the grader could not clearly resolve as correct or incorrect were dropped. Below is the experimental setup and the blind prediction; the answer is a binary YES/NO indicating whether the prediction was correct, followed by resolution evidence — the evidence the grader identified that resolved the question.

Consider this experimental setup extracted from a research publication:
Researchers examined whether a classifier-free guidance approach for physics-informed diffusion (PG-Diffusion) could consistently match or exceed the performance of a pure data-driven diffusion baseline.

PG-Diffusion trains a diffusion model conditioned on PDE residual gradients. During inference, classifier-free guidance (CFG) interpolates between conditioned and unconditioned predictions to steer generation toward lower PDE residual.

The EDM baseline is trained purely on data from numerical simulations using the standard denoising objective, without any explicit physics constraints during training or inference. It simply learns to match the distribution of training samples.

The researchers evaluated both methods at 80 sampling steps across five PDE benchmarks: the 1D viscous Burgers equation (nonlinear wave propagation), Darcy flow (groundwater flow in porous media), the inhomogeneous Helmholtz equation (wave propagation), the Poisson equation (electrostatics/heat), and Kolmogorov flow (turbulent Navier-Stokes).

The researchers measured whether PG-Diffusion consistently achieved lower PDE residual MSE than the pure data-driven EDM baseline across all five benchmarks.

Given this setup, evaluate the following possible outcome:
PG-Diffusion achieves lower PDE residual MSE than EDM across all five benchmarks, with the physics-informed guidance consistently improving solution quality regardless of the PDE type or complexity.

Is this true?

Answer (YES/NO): NO